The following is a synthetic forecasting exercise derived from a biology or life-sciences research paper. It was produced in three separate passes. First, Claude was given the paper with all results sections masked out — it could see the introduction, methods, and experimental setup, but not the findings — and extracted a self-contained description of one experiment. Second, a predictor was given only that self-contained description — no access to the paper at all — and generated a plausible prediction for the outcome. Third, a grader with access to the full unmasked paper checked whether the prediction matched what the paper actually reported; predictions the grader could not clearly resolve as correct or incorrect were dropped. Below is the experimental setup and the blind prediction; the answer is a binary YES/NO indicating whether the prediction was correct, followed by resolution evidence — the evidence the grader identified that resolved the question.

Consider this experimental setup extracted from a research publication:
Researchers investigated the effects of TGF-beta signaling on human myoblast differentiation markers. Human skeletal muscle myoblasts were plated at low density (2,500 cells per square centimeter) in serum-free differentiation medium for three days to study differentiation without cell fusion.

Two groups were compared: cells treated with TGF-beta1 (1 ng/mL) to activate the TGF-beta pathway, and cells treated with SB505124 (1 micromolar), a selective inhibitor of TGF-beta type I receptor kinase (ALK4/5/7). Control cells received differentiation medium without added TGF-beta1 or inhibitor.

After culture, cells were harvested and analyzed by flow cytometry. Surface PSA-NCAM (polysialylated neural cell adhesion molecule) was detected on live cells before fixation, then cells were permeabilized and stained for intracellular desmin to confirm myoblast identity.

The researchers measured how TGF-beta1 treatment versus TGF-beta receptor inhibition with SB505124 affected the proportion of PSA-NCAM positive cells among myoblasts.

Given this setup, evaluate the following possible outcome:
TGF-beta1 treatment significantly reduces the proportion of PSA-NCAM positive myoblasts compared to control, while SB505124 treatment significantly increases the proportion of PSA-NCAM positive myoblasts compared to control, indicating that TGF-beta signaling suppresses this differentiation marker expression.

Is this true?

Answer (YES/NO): NO